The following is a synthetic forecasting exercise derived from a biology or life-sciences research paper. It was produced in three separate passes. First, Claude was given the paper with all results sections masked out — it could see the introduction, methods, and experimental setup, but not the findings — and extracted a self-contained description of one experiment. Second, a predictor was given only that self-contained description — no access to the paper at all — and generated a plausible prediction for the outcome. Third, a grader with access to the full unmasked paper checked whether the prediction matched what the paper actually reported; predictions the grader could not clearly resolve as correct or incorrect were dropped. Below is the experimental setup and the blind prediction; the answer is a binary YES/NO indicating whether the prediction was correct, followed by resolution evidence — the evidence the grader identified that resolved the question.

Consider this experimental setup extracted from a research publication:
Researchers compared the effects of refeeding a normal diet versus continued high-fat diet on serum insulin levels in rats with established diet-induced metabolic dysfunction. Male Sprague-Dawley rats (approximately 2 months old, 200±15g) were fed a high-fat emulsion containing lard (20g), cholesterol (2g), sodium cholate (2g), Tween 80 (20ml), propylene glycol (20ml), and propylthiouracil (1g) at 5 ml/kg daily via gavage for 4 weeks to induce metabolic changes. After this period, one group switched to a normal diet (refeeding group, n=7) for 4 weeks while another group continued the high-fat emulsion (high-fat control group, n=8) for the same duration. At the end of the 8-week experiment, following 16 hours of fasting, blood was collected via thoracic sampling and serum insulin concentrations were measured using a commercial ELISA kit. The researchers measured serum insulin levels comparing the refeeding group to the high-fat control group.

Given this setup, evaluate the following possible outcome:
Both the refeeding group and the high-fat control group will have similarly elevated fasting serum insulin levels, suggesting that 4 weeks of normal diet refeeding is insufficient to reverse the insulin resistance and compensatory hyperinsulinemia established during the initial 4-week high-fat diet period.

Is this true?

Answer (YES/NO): NO